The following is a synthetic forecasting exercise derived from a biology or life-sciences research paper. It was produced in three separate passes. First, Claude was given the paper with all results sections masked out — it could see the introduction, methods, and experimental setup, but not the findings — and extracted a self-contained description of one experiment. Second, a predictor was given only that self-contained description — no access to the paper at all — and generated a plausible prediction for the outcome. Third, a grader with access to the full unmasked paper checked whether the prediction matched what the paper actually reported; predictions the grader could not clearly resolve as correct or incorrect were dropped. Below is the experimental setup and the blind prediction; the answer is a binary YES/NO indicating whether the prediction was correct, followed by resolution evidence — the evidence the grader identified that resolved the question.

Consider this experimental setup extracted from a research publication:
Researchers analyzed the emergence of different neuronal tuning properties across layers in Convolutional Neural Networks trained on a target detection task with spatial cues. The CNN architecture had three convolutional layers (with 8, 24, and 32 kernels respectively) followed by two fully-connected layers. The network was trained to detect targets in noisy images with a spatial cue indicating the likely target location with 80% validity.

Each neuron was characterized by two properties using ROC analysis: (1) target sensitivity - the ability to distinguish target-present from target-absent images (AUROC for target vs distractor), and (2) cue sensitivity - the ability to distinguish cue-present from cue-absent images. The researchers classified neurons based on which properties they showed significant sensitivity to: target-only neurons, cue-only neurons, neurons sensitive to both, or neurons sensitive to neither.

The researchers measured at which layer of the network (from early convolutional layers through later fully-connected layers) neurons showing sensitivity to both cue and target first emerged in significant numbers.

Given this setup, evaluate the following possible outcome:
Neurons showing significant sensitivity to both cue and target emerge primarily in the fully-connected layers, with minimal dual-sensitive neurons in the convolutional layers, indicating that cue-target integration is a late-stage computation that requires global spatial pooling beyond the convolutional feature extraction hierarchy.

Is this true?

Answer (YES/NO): YES